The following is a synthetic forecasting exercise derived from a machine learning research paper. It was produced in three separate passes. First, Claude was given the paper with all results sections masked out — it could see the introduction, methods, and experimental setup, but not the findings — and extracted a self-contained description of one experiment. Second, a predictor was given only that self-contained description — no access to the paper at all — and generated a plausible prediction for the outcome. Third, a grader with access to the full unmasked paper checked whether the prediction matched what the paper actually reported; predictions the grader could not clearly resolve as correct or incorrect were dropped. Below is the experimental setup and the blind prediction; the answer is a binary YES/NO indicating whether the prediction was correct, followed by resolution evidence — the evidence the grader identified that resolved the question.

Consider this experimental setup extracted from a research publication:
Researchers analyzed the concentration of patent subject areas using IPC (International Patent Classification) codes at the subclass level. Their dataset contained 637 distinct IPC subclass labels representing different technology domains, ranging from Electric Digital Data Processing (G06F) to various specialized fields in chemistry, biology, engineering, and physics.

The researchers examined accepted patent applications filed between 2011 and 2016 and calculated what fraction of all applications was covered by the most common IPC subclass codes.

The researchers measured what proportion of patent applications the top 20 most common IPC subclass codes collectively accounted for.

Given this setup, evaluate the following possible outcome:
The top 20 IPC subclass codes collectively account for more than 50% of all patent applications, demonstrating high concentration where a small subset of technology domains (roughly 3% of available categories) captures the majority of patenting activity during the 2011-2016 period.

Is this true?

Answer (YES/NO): NO